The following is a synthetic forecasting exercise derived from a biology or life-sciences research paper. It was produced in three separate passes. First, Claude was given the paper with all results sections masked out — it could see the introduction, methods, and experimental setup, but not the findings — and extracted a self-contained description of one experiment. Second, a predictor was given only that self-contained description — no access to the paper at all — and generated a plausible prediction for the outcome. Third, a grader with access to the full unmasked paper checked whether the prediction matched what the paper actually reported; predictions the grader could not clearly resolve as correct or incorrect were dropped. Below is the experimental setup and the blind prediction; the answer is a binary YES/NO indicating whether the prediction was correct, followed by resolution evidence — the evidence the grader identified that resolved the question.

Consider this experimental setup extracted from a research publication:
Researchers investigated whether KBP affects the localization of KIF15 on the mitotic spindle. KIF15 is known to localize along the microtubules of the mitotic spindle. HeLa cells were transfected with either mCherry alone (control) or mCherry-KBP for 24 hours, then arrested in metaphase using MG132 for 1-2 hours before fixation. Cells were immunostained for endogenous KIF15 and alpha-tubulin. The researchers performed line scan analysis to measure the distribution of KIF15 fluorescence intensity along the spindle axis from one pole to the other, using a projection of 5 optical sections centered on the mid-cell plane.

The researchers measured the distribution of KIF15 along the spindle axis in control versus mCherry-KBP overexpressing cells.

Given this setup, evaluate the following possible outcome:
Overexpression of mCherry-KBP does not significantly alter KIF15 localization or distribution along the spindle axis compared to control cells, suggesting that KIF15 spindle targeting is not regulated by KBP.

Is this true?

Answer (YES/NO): NO